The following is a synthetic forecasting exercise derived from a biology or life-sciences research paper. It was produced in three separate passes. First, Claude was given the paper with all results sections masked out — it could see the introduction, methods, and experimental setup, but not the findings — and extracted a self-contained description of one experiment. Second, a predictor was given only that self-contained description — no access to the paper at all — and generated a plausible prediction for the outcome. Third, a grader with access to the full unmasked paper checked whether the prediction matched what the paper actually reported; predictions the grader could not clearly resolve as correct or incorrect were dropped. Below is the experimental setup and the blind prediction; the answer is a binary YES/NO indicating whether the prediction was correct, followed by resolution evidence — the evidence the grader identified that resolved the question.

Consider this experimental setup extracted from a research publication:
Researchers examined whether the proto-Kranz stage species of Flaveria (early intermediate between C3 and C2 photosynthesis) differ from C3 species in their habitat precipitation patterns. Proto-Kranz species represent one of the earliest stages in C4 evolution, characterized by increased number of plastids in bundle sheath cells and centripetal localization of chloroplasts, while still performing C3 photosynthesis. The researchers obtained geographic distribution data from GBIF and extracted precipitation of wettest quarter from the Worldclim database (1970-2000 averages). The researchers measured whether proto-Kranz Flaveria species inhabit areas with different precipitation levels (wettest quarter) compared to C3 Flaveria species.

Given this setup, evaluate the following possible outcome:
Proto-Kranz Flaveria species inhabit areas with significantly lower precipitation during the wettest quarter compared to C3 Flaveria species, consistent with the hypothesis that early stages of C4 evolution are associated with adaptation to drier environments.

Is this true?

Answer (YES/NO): NO